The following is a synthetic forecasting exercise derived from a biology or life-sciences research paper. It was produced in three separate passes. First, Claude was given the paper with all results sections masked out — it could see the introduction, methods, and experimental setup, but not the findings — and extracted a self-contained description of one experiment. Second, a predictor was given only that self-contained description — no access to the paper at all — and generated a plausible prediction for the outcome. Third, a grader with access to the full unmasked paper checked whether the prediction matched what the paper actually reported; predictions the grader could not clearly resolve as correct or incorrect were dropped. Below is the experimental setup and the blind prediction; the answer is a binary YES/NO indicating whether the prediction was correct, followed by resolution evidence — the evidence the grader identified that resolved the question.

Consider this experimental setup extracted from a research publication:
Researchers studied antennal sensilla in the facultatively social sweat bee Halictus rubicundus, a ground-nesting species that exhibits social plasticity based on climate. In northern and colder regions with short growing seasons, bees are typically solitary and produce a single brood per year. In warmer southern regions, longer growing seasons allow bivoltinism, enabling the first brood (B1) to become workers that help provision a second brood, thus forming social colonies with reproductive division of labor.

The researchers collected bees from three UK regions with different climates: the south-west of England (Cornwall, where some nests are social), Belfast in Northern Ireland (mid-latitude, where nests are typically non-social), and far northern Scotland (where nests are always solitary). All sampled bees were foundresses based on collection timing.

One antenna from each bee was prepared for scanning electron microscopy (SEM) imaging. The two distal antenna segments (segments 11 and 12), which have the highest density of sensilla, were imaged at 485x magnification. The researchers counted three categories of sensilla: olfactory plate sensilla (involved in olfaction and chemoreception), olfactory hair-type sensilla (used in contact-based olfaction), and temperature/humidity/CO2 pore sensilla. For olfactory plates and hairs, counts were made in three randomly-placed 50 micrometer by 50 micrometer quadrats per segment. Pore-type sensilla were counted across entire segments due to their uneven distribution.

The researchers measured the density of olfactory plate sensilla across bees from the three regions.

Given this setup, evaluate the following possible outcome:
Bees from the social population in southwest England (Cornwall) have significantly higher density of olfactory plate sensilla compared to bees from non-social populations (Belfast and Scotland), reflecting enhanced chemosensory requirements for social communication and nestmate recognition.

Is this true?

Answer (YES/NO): NO